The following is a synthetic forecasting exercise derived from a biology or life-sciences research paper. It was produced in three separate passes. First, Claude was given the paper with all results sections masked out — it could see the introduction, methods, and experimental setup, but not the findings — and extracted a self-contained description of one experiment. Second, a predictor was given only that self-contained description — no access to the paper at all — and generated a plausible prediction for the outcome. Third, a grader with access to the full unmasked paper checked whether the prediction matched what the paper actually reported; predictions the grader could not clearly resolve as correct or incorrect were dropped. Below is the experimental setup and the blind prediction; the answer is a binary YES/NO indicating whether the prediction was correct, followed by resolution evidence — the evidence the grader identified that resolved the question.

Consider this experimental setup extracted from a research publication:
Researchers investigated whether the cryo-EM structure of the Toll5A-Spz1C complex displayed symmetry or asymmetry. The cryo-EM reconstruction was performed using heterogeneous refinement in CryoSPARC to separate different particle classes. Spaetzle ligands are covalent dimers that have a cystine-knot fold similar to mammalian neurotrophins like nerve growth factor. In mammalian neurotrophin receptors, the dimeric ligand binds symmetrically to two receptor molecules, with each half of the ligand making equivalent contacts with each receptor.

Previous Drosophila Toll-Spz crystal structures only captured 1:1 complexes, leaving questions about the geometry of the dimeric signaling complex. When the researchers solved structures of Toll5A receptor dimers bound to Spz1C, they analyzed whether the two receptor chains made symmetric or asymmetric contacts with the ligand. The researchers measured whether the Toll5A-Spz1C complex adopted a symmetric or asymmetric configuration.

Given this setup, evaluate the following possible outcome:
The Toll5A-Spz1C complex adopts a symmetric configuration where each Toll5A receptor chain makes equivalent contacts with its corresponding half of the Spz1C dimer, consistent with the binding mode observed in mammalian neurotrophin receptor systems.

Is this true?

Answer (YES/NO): NO